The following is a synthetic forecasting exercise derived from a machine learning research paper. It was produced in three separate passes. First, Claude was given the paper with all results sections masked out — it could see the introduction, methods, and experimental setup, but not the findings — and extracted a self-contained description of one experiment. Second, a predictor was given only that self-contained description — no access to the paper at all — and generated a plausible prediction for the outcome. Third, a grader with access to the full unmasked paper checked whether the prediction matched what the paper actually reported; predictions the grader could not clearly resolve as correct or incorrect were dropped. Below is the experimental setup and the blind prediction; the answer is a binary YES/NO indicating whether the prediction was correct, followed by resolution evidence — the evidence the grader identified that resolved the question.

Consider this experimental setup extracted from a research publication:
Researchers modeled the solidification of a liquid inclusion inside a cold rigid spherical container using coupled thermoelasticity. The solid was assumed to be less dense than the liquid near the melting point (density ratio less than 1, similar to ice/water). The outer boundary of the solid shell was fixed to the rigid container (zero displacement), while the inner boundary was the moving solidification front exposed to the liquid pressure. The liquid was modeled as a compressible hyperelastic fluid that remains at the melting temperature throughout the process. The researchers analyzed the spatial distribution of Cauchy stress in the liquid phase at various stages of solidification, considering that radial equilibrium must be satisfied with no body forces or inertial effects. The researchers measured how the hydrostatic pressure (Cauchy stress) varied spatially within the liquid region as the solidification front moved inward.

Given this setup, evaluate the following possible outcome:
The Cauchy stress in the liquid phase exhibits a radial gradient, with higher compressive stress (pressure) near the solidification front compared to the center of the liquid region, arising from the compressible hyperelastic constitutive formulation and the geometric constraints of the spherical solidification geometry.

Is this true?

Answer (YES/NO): NO